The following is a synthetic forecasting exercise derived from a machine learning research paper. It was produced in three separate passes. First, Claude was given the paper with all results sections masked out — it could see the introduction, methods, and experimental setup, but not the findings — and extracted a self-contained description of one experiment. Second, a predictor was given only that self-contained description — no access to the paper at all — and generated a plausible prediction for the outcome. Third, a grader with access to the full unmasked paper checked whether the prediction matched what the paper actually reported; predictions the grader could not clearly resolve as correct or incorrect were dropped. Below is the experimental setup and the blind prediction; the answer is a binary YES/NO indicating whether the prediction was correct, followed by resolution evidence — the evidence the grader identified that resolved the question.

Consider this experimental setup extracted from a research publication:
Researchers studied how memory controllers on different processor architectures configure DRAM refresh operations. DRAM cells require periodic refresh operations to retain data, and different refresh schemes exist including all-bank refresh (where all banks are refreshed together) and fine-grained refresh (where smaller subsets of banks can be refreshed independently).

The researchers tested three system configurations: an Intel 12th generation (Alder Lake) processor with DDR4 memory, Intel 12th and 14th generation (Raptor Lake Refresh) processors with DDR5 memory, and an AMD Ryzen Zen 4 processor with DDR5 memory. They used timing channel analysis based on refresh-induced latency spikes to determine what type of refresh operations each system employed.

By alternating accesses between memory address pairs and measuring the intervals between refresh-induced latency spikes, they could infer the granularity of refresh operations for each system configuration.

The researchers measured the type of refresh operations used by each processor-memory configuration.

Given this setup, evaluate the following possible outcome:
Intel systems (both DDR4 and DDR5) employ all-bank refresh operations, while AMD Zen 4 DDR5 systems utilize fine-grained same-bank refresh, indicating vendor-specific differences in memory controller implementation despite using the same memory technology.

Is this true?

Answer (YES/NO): NO